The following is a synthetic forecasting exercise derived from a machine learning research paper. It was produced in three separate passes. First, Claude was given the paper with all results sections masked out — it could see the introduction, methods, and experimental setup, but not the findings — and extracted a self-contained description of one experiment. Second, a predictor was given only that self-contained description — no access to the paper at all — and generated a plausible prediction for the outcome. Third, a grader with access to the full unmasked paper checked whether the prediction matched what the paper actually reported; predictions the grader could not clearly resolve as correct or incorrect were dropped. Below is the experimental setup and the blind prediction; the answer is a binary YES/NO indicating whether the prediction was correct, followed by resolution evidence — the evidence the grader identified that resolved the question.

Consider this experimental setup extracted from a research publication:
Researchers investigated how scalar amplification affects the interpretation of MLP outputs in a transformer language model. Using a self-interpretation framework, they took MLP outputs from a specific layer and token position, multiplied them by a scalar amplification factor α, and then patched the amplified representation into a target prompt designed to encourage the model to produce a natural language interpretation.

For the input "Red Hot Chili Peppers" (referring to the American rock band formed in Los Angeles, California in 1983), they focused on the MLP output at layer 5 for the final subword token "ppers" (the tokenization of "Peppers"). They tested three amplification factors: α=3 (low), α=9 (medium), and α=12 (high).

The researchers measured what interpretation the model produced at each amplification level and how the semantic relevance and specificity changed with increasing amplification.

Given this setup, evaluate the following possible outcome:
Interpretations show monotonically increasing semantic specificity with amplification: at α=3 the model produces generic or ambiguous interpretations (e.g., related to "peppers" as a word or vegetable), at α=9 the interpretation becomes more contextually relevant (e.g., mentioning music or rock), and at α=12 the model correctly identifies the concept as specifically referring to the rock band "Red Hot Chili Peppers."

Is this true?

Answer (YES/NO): NO